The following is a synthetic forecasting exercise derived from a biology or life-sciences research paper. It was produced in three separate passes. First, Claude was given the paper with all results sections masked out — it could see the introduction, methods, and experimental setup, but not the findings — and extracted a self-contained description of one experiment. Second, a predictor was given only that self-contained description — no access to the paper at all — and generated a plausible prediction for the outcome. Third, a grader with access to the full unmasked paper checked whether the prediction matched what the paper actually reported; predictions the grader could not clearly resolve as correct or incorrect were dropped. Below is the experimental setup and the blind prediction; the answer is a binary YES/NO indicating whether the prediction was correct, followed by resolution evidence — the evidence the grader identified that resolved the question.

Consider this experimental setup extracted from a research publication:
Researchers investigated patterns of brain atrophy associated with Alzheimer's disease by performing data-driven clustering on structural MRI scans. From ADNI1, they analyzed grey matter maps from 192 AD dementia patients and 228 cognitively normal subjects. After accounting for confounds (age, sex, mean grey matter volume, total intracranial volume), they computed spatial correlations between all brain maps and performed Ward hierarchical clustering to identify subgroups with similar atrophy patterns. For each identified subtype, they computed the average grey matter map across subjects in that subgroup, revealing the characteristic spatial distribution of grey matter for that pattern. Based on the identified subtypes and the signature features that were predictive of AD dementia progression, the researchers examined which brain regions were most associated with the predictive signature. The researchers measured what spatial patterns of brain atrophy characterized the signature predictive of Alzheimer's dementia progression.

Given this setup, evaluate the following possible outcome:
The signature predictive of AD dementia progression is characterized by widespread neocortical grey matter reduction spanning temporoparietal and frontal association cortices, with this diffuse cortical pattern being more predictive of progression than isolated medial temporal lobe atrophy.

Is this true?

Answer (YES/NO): NO